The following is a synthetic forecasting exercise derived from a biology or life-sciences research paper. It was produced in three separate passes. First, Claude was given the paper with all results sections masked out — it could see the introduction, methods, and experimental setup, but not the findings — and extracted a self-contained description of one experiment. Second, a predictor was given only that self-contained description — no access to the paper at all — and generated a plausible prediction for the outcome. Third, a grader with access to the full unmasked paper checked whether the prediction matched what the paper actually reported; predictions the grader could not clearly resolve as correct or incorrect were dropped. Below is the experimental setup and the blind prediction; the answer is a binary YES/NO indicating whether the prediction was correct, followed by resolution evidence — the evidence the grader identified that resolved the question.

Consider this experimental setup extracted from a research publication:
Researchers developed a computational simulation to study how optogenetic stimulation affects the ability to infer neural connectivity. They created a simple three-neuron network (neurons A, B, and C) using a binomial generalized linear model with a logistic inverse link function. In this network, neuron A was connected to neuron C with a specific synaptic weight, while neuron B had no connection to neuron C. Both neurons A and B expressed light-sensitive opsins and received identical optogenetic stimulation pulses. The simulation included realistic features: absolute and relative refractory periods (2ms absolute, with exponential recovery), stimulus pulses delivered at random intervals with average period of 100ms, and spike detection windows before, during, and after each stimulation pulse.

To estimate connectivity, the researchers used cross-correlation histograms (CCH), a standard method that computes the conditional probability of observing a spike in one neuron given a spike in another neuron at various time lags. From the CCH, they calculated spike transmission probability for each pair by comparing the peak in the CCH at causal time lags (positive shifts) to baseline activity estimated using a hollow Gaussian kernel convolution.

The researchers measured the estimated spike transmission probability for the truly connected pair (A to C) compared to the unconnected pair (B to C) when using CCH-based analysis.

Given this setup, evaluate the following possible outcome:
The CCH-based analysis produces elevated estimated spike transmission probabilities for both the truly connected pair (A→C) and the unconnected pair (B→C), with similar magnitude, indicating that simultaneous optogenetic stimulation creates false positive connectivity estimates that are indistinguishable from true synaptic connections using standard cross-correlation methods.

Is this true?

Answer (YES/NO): YES